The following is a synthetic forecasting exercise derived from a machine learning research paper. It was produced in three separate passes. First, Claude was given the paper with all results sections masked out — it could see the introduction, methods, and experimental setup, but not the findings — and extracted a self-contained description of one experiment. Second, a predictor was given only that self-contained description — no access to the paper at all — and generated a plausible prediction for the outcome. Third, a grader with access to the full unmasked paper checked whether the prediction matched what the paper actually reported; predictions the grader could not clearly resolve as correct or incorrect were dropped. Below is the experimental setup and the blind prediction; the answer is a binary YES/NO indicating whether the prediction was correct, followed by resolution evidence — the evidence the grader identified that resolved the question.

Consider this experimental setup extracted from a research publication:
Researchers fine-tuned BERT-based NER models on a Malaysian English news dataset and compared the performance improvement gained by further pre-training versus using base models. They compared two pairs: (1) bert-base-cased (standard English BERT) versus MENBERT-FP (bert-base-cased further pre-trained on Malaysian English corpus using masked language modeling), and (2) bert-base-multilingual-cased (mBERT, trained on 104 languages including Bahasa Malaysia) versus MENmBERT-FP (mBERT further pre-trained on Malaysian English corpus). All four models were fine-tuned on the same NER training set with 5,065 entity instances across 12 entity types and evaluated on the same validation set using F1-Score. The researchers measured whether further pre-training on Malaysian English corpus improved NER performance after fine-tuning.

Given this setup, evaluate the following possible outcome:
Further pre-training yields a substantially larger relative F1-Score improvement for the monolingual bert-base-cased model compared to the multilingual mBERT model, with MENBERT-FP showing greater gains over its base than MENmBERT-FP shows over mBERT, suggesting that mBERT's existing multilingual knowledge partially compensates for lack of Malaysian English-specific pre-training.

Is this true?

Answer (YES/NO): NO